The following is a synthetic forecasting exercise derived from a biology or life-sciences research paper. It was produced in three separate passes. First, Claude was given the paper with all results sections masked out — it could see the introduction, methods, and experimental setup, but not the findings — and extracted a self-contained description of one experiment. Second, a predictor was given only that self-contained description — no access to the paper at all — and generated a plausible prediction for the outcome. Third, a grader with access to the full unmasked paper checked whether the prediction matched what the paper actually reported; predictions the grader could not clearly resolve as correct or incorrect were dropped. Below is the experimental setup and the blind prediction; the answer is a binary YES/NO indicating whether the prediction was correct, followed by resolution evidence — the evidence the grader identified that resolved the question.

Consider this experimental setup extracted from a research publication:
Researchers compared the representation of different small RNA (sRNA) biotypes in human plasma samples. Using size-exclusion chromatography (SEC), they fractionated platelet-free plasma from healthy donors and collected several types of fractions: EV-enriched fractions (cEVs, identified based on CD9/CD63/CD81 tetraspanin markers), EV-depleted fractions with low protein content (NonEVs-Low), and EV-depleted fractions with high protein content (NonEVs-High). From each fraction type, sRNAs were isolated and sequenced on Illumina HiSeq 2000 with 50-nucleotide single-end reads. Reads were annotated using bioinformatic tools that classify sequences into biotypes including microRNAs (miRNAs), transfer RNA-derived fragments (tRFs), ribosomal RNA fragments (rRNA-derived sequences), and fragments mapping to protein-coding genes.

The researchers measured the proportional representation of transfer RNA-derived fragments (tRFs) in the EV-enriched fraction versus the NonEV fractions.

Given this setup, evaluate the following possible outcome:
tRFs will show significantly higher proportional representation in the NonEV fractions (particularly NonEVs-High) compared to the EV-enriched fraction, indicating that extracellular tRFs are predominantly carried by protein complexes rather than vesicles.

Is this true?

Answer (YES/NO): NO